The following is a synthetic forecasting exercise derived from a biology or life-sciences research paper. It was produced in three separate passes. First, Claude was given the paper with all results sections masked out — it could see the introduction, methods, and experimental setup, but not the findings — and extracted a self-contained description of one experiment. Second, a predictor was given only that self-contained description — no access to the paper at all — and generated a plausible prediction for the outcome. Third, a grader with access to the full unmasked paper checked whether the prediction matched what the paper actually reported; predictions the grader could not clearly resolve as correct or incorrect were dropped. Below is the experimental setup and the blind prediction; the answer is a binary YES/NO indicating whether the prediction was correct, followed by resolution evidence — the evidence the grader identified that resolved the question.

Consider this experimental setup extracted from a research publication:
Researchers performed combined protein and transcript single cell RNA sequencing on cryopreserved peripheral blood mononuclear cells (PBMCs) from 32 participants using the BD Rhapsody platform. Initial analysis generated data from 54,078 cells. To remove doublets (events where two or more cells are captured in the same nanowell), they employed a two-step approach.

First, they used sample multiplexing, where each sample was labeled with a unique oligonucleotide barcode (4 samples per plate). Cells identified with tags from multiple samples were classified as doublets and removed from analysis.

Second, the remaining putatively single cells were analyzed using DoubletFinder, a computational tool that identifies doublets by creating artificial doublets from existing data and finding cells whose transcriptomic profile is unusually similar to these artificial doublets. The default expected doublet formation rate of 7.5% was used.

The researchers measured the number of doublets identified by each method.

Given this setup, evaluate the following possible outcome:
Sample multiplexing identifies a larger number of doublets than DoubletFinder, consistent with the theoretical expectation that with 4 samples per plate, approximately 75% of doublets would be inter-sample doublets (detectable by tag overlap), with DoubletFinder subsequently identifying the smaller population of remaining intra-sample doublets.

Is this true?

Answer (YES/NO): YES